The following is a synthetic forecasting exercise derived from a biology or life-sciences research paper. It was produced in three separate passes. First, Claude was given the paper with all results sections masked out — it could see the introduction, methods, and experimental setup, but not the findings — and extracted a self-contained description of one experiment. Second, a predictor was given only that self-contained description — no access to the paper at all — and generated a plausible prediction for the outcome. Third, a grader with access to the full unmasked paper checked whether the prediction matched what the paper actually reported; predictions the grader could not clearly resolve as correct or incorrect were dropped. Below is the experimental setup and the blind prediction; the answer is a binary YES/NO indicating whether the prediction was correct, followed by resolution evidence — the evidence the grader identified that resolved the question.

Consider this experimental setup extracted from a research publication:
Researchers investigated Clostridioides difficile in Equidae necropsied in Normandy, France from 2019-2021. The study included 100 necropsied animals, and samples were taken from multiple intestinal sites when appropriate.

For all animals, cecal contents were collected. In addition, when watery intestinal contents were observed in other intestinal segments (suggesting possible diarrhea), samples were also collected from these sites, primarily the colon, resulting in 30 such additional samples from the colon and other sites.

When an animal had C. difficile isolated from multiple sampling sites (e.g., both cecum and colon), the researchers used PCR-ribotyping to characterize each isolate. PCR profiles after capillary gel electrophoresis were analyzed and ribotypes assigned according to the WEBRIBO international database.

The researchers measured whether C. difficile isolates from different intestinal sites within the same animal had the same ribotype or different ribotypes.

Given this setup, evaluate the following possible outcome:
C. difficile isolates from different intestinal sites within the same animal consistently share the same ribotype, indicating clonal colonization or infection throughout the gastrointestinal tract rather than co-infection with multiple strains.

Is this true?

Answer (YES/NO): NO